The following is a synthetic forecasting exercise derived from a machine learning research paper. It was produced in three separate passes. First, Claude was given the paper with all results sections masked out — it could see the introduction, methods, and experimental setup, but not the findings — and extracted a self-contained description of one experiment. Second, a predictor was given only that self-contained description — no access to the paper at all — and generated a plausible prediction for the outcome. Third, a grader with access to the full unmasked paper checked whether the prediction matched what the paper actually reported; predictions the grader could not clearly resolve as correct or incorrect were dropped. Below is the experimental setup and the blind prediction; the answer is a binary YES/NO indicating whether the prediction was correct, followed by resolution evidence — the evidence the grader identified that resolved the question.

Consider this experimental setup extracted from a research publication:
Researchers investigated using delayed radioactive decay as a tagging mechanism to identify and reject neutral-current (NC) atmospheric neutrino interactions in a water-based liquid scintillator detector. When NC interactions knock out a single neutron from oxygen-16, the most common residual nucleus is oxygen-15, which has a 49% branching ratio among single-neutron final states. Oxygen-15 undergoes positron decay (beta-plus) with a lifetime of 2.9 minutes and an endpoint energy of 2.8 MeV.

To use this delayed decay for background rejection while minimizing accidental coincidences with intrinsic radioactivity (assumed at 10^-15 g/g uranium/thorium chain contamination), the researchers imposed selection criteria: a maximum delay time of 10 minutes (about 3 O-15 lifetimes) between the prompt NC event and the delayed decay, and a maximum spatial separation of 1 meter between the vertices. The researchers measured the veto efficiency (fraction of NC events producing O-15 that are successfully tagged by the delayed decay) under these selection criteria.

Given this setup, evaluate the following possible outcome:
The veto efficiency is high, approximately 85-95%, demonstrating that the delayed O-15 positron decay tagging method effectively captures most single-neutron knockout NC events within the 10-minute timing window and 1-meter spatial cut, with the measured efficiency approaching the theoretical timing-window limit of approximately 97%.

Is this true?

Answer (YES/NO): YES